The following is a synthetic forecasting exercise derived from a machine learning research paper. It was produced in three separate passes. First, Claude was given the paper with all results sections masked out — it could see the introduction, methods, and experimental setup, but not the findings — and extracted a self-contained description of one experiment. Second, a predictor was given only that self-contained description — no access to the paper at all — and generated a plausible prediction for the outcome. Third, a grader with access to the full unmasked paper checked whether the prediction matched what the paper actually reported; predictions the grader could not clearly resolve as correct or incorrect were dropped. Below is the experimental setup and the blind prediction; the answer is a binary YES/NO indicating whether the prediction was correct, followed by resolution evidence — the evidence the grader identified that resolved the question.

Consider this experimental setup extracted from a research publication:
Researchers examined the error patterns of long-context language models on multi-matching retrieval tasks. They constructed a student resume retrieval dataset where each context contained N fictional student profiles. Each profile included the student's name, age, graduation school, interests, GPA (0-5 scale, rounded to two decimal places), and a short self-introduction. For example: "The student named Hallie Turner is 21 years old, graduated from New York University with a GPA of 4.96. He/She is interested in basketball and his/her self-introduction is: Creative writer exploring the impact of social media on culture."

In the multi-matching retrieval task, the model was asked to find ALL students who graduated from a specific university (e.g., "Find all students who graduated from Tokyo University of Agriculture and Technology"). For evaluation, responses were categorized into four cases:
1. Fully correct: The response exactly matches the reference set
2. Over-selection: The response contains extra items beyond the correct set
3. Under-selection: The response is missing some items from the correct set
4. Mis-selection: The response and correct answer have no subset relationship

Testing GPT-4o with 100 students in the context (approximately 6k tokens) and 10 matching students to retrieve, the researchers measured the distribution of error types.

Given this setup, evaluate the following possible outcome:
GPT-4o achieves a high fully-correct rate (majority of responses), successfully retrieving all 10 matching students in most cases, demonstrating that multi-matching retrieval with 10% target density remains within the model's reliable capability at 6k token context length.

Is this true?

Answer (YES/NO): NO